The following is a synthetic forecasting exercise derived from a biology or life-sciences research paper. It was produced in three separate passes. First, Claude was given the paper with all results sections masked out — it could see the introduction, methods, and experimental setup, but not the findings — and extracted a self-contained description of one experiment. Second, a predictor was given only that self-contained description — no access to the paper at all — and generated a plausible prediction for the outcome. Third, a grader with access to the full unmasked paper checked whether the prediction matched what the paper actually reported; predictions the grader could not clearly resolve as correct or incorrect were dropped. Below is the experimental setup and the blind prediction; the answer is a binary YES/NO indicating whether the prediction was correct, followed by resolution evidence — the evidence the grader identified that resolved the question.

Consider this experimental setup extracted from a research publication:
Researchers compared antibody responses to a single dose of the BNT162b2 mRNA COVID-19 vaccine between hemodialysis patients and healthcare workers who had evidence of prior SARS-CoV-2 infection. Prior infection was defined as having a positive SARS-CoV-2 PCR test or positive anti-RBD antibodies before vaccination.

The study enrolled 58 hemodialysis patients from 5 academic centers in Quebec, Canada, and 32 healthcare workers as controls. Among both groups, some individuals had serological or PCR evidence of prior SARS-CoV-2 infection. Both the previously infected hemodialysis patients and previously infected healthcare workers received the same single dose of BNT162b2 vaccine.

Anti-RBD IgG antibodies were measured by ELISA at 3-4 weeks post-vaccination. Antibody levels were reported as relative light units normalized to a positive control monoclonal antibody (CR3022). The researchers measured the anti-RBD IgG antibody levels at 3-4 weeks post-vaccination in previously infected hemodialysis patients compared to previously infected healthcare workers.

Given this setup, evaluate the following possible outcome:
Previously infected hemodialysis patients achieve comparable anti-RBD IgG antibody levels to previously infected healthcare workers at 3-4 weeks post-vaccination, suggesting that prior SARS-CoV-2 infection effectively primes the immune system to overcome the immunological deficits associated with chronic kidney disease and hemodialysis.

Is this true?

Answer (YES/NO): NO